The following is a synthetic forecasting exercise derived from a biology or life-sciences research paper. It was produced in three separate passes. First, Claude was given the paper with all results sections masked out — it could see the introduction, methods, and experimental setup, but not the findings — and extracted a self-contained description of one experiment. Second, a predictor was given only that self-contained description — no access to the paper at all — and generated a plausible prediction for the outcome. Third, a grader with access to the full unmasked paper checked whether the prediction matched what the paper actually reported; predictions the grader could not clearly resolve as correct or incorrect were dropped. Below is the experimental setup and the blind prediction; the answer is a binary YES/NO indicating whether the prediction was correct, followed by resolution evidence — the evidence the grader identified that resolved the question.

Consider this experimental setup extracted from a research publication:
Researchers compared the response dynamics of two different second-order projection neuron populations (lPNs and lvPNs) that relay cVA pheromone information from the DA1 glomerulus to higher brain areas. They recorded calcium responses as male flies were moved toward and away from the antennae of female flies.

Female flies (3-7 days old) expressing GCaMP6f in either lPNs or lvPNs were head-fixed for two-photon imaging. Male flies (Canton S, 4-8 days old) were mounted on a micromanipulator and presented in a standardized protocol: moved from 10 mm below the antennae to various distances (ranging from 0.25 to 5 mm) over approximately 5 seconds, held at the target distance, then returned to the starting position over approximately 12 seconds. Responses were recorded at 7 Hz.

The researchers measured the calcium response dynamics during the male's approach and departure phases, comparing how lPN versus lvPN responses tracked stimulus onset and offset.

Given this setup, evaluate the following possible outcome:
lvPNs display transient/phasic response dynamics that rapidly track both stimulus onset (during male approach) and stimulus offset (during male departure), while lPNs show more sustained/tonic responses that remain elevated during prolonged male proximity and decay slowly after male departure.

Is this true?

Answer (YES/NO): NO